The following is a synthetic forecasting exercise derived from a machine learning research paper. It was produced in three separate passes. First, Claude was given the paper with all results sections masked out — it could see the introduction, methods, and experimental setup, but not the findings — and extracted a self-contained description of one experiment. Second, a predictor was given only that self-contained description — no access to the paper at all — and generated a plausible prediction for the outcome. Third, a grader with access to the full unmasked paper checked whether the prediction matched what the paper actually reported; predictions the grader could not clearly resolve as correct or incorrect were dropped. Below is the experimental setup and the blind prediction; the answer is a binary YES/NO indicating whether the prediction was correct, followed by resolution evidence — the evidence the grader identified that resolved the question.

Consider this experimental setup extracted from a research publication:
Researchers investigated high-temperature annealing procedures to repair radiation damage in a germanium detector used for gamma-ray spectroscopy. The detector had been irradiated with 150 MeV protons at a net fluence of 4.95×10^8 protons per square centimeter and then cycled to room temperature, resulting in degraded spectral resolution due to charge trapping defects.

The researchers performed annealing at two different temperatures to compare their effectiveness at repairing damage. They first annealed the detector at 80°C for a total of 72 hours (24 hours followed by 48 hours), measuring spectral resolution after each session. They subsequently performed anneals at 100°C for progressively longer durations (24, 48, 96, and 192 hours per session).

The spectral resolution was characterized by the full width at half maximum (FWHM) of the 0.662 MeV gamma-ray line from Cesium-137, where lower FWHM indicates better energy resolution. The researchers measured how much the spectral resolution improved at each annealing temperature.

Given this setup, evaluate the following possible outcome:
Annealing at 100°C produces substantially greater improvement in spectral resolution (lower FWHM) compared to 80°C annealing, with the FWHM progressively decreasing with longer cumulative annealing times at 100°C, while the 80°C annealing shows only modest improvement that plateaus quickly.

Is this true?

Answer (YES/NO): NO